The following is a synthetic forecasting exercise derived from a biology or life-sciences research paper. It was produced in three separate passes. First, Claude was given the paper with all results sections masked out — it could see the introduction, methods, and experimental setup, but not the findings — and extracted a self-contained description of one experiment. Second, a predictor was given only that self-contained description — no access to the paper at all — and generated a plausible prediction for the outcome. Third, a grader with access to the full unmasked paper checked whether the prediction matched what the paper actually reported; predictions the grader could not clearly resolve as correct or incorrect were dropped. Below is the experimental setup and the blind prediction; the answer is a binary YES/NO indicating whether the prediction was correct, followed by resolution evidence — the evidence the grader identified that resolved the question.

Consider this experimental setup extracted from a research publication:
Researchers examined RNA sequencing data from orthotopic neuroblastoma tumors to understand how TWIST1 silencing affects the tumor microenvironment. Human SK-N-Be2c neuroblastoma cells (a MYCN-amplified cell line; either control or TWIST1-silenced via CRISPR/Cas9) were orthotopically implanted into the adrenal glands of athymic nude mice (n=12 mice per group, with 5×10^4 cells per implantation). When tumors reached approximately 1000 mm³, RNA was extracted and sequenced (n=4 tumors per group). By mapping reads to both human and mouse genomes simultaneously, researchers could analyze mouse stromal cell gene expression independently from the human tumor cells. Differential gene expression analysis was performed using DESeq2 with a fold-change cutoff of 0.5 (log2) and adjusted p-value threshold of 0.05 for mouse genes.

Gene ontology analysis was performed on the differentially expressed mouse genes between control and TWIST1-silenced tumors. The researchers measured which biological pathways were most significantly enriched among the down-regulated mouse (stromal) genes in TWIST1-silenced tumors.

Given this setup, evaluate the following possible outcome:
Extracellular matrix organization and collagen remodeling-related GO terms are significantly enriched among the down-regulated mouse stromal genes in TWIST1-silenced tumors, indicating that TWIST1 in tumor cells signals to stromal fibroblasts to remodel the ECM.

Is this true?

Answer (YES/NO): NO